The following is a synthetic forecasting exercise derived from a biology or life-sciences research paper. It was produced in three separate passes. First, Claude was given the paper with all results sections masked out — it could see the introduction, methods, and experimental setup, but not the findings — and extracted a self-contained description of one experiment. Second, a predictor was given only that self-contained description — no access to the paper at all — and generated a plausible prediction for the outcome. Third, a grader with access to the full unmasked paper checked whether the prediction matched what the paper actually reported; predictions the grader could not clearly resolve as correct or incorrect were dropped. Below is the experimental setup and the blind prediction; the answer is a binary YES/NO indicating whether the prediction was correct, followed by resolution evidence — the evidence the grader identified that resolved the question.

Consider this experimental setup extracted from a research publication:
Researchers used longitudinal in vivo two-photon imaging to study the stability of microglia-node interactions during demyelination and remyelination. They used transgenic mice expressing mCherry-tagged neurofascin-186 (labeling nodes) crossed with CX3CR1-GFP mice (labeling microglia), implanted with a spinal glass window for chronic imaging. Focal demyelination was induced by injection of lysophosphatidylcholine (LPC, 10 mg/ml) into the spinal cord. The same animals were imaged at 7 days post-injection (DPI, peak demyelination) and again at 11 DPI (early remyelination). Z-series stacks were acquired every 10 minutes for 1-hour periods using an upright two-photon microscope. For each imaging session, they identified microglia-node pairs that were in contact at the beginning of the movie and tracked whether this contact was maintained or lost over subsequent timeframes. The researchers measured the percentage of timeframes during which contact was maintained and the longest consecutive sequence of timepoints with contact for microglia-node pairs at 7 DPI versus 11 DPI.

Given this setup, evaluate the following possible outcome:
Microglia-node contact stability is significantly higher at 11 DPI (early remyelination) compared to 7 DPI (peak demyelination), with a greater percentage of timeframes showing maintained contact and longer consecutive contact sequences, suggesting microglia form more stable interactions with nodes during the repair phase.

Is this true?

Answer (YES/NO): YES